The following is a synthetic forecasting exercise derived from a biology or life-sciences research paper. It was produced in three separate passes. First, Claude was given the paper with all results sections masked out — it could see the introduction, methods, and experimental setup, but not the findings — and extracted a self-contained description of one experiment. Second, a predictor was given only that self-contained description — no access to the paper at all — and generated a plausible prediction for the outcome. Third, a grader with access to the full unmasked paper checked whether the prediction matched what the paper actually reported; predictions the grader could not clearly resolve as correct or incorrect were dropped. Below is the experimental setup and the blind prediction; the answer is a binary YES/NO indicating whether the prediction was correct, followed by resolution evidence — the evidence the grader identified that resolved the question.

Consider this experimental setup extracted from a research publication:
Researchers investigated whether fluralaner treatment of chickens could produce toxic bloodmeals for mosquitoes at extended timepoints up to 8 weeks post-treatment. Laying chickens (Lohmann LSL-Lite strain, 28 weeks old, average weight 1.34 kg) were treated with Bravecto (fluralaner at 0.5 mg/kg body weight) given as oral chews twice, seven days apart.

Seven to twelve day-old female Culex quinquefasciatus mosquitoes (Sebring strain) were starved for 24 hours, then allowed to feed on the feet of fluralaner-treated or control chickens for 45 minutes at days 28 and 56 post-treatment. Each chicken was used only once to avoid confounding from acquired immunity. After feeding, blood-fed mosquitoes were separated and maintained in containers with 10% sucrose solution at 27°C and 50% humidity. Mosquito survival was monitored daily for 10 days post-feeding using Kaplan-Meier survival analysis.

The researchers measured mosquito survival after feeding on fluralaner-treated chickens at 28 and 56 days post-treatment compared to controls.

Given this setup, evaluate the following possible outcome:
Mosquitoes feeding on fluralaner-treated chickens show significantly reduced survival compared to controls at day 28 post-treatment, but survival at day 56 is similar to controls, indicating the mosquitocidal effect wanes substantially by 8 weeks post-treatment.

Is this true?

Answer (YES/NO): NO